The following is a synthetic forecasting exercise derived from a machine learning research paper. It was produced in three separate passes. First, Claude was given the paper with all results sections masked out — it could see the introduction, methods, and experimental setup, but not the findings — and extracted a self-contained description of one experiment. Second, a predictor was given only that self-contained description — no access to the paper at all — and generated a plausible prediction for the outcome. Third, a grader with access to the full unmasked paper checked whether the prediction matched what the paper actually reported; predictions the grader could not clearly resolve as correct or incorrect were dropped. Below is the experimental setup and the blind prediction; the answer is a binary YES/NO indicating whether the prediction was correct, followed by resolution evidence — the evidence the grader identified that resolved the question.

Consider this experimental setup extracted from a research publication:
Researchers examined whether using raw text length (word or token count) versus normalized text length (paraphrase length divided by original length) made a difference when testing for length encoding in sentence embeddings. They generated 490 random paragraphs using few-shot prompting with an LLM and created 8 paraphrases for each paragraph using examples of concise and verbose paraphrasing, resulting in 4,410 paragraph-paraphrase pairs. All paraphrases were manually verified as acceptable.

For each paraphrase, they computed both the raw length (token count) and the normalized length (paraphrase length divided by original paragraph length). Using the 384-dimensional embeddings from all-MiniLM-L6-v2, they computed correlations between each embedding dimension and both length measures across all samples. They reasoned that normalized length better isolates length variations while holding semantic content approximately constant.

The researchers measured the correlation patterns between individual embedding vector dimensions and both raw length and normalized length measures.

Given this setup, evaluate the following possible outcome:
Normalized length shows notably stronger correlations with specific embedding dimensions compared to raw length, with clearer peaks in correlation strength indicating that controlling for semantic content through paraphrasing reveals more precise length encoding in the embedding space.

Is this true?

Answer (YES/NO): NO